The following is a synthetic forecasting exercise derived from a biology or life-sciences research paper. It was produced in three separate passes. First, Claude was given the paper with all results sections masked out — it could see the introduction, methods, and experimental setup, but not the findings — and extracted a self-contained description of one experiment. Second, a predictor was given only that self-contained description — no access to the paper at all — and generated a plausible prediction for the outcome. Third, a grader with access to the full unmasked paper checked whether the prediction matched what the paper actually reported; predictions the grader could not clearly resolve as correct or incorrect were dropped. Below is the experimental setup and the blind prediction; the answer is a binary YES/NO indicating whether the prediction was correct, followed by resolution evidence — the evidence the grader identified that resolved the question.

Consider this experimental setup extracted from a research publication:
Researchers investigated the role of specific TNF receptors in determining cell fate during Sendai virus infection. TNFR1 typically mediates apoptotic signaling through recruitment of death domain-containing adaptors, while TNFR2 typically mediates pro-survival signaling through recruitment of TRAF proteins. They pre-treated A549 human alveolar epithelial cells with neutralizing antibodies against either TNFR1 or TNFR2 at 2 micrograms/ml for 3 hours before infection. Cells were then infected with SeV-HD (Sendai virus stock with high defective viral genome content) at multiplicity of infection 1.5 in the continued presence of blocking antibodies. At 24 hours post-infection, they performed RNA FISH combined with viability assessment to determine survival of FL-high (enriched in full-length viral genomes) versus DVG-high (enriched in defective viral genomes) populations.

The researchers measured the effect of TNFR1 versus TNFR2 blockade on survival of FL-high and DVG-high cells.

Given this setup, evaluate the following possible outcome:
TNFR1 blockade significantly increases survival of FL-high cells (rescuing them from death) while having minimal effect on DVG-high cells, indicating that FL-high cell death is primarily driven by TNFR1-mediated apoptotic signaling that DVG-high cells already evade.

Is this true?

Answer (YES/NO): YES